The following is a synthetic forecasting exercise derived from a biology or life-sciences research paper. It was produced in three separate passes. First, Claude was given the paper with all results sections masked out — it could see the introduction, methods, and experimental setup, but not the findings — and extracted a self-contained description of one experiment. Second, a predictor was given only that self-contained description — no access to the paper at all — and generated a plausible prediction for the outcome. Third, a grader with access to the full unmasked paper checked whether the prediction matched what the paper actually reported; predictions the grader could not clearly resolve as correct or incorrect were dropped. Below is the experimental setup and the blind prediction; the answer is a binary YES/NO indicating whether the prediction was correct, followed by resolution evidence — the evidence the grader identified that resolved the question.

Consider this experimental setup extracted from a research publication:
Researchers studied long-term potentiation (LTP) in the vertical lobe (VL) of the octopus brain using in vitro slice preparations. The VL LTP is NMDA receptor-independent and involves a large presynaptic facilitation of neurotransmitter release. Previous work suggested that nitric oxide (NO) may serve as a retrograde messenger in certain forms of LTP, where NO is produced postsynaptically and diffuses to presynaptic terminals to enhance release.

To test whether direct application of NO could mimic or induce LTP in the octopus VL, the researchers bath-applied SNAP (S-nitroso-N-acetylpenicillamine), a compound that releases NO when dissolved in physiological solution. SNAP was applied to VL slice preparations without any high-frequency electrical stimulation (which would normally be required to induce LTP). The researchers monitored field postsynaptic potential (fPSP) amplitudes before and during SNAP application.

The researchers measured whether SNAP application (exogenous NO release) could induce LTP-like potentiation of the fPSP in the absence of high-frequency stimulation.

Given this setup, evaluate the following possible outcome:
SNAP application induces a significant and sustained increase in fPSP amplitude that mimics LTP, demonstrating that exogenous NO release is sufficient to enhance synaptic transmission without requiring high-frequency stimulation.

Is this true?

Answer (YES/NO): NO